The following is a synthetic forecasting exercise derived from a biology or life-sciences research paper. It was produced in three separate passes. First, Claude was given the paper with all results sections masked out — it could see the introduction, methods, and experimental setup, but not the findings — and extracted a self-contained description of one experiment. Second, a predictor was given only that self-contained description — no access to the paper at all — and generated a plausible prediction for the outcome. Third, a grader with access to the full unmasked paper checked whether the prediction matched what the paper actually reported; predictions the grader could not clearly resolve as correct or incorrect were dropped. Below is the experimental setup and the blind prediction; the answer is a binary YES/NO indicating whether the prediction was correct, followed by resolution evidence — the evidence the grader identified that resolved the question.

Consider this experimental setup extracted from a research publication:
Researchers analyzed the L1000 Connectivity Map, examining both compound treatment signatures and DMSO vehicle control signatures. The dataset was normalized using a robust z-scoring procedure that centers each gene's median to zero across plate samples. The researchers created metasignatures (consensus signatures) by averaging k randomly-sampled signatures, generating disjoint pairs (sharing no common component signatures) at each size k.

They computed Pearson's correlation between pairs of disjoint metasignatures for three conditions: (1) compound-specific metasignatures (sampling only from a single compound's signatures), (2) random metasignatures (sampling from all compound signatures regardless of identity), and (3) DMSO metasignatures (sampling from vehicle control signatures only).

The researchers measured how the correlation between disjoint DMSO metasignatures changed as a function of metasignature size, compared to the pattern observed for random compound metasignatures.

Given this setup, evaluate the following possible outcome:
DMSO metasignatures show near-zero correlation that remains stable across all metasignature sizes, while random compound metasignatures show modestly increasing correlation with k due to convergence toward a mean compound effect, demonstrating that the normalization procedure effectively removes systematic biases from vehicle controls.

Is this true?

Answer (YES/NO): NO